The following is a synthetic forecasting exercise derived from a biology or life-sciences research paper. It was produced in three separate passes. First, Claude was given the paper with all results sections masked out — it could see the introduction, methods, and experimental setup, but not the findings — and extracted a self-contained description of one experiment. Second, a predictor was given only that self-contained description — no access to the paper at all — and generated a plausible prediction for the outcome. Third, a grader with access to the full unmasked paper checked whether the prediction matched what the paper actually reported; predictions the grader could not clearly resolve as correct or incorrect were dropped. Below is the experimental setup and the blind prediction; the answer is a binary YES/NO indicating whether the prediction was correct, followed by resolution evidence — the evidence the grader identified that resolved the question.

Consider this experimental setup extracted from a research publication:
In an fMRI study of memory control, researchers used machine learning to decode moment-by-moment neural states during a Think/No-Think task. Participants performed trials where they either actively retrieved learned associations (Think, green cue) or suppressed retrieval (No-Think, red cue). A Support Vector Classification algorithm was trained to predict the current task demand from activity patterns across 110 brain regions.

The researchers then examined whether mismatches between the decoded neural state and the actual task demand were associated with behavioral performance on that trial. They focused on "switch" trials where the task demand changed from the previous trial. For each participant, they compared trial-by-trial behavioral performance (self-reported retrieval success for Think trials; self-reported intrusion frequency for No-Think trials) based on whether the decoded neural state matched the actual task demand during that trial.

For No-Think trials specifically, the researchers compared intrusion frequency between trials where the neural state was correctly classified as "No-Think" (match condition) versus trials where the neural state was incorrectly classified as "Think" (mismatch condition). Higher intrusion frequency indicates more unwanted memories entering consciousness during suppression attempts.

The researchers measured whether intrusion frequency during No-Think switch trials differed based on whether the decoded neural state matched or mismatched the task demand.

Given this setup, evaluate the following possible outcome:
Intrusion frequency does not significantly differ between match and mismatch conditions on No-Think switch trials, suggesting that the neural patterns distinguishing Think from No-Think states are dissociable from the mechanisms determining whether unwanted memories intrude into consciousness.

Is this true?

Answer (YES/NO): NO